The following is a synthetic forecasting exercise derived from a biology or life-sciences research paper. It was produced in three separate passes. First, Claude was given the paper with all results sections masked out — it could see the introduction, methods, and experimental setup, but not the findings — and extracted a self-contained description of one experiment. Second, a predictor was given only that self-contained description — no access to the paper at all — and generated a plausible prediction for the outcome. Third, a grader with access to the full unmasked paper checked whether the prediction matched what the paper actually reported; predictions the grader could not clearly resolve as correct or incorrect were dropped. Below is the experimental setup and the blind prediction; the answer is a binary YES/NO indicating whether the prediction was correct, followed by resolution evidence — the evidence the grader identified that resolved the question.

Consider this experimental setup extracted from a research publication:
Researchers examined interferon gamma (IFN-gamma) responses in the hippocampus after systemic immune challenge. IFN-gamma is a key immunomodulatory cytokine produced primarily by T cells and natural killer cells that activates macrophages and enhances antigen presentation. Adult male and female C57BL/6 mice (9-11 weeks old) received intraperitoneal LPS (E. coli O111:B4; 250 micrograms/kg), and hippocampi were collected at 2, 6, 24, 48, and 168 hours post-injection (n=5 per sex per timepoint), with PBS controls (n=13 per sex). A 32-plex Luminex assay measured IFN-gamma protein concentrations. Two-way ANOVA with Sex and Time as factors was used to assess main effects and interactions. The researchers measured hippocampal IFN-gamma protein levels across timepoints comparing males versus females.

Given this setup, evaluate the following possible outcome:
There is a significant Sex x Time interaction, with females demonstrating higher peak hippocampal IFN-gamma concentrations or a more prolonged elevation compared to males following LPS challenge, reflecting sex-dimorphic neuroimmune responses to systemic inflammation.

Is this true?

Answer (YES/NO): NO